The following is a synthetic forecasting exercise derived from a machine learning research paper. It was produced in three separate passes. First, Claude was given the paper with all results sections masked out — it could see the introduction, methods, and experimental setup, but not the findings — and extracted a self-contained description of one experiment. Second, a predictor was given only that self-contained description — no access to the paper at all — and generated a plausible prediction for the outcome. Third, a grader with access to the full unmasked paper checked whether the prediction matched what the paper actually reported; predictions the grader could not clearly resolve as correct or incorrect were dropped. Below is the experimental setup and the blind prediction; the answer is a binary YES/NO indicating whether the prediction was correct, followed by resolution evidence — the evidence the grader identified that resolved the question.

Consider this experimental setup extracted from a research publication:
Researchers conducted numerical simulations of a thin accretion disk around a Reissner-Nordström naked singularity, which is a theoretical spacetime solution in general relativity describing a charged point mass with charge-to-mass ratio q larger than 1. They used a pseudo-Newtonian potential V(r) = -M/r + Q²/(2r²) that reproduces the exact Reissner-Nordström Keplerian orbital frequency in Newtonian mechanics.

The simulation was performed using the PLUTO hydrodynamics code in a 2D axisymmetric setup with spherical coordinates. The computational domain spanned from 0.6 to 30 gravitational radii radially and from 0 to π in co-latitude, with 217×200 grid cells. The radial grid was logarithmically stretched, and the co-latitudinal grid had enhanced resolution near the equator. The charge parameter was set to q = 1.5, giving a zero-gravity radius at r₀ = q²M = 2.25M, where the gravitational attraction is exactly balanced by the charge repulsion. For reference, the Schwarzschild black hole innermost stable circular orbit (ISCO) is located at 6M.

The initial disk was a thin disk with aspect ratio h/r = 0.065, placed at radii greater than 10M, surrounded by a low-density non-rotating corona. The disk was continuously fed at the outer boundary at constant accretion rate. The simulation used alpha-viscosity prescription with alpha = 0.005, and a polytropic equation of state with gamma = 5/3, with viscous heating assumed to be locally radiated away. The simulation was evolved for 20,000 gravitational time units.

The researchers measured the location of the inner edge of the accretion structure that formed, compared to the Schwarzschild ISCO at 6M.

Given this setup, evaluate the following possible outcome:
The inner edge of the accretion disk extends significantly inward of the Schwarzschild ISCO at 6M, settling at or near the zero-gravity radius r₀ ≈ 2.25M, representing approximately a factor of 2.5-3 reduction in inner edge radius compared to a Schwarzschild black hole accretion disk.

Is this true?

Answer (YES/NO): YES